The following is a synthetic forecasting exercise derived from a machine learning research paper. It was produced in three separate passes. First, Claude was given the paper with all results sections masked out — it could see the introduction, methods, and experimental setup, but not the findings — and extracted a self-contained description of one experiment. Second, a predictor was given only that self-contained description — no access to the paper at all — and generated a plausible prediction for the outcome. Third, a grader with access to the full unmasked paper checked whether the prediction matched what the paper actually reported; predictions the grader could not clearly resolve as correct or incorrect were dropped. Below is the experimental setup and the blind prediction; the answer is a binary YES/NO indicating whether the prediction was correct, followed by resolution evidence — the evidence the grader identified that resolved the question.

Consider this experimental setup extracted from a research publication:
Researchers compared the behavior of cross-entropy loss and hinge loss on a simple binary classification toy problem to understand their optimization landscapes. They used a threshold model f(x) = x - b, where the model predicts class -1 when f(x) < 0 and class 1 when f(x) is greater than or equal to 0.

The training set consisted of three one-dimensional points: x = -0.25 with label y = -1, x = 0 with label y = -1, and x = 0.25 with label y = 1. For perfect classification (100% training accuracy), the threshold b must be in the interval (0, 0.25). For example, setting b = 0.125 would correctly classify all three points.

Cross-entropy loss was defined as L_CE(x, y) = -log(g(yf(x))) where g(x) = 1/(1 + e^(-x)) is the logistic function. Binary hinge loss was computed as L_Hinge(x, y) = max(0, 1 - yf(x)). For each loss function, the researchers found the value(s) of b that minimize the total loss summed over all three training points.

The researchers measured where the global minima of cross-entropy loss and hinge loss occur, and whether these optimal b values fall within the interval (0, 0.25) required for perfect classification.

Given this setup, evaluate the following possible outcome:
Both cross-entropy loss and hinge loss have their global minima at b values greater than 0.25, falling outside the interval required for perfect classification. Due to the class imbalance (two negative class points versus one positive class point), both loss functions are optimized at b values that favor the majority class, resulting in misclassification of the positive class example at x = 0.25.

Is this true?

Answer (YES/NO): YES